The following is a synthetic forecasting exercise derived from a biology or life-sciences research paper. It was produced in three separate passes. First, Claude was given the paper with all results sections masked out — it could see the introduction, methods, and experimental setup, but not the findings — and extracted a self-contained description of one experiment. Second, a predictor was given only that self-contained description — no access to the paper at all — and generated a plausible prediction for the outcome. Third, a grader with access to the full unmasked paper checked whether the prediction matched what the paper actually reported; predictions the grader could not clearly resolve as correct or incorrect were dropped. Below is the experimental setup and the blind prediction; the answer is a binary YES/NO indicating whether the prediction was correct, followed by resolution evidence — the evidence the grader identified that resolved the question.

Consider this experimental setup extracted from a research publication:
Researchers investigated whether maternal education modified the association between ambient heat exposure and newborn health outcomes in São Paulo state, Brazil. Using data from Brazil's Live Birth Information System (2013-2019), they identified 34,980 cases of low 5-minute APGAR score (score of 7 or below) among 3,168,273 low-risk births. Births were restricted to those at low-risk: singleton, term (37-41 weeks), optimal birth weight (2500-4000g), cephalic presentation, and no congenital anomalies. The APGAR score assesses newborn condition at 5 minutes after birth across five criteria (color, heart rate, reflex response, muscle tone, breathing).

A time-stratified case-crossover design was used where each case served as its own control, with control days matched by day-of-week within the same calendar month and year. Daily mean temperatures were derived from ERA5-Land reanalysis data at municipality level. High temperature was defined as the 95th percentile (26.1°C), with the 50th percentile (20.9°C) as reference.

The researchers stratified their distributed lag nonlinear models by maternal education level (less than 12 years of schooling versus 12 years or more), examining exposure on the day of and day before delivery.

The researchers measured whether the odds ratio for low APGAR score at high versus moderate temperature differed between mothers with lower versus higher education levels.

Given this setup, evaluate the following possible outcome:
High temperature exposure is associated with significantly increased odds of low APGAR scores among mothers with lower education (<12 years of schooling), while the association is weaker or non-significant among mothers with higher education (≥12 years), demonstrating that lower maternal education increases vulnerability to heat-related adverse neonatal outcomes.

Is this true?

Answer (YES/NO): YES